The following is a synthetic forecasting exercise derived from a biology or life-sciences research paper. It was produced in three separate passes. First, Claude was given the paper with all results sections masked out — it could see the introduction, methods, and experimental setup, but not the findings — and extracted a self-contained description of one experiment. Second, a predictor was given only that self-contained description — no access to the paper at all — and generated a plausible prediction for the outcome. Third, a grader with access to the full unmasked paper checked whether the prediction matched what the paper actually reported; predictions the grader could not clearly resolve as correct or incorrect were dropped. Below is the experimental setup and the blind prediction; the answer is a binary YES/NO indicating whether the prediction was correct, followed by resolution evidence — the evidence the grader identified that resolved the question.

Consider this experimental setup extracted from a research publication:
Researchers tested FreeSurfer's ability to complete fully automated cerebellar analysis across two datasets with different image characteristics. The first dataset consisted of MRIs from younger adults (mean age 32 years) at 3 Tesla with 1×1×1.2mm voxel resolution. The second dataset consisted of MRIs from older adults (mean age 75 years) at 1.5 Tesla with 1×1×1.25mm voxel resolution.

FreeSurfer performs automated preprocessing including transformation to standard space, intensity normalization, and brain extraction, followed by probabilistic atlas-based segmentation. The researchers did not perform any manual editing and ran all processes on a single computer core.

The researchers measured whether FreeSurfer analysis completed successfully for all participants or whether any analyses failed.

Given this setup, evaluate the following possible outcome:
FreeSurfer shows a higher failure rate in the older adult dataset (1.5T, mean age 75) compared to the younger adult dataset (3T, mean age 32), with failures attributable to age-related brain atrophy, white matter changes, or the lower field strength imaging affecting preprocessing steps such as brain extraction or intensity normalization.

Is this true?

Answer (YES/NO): NO